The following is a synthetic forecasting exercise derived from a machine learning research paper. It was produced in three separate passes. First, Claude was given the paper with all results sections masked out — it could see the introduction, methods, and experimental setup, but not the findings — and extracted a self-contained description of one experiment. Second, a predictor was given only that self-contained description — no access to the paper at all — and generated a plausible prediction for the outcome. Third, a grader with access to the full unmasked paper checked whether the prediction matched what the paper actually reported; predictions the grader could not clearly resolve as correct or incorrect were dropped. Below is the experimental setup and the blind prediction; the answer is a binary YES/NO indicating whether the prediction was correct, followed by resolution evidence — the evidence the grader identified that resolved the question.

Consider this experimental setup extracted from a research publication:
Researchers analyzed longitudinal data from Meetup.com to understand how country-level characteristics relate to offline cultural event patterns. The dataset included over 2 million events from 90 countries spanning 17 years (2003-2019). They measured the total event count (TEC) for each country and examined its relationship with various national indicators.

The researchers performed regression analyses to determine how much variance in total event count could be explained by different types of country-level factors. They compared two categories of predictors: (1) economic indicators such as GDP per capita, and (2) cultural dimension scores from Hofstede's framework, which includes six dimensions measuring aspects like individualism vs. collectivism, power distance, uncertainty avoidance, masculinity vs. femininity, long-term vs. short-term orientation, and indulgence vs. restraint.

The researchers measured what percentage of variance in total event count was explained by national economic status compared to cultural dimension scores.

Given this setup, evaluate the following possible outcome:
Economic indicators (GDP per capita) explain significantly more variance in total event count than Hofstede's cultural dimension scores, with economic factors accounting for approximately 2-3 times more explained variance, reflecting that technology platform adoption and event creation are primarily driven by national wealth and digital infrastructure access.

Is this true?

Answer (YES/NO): NO